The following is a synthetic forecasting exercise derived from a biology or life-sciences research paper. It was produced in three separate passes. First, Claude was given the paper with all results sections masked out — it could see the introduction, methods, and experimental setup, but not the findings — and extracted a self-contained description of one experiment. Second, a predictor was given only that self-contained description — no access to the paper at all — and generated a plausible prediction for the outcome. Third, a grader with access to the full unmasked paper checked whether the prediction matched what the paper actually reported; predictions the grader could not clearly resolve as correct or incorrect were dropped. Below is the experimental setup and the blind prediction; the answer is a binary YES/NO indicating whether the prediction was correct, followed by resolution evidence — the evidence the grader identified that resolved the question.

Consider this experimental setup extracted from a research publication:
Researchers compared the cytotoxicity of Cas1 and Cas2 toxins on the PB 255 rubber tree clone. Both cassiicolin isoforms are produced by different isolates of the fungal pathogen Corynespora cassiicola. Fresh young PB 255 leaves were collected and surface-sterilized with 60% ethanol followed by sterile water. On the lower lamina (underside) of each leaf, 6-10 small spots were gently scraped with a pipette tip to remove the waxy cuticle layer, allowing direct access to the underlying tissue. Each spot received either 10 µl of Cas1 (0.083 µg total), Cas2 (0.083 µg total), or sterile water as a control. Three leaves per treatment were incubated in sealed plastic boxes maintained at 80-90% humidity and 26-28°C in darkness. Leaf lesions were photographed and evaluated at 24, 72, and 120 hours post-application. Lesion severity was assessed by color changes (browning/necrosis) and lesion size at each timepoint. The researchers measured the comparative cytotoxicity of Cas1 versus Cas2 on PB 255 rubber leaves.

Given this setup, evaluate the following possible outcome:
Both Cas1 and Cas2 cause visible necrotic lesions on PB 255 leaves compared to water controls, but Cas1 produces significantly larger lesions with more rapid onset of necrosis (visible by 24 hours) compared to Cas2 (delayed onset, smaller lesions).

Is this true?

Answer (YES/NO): NO